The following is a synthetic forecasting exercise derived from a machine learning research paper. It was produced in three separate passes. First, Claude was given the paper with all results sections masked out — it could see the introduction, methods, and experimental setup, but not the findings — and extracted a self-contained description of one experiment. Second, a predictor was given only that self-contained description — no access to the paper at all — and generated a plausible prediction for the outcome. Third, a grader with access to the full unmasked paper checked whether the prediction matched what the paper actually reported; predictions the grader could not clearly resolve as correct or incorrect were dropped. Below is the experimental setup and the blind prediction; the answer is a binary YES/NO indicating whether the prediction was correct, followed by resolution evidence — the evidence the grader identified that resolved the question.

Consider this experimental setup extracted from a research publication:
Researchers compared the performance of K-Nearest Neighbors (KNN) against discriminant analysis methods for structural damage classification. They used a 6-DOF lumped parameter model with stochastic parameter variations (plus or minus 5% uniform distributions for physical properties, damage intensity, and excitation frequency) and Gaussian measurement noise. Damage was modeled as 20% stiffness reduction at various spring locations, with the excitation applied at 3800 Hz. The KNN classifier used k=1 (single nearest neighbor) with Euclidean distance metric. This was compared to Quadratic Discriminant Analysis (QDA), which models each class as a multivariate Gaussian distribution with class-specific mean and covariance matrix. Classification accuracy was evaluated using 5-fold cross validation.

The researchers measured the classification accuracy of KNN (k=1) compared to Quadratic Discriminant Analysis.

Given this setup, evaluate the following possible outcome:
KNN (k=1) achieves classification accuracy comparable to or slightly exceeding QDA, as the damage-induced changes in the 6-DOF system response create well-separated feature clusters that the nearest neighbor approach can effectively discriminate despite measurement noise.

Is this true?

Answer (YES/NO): NO